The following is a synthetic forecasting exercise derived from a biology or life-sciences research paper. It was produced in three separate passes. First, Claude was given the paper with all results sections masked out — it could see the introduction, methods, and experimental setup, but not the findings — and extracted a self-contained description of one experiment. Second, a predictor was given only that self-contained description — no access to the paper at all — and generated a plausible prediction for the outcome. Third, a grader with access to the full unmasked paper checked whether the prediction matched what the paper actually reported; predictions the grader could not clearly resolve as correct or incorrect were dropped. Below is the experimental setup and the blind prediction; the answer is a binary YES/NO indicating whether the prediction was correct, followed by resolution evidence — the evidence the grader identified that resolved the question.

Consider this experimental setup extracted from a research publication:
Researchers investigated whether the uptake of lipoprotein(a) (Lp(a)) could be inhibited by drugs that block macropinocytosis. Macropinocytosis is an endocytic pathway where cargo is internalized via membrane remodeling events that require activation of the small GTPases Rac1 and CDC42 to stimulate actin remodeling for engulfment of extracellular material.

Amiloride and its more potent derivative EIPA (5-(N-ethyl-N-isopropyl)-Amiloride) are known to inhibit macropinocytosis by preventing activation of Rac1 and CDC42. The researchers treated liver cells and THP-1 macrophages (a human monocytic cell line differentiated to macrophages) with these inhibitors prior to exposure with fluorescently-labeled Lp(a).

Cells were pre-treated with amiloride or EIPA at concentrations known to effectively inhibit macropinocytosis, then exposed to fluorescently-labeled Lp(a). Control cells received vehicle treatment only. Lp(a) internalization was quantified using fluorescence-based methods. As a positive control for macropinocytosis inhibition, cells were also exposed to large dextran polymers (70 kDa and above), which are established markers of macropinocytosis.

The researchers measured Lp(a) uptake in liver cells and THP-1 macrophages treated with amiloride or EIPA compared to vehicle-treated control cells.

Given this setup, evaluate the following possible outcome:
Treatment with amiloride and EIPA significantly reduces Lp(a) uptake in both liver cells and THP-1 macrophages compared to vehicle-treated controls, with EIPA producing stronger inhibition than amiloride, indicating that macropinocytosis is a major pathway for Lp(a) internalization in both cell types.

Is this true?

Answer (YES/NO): NO